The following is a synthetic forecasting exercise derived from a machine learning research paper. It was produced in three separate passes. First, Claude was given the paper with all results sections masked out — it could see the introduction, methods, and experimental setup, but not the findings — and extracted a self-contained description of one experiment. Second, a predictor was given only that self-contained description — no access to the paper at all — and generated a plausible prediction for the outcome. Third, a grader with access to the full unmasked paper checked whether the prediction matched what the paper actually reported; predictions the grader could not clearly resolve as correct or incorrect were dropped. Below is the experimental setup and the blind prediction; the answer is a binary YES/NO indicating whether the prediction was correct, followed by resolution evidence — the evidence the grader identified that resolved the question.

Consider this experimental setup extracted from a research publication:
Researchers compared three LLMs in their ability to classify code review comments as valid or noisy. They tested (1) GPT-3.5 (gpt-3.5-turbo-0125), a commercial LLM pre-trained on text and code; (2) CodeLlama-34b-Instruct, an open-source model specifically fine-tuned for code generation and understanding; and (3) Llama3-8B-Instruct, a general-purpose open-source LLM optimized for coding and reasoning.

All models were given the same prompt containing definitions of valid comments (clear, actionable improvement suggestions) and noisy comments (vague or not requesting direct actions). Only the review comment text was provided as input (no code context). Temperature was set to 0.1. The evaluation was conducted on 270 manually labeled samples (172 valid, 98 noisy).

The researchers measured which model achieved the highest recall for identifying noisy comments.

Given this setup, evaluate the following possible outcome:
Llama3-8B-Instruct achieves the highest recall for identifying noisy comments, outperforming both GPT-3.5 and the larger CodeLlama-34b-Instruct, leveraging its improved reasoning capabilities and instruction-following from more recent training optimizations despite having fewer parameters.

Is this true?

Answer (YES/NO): YES